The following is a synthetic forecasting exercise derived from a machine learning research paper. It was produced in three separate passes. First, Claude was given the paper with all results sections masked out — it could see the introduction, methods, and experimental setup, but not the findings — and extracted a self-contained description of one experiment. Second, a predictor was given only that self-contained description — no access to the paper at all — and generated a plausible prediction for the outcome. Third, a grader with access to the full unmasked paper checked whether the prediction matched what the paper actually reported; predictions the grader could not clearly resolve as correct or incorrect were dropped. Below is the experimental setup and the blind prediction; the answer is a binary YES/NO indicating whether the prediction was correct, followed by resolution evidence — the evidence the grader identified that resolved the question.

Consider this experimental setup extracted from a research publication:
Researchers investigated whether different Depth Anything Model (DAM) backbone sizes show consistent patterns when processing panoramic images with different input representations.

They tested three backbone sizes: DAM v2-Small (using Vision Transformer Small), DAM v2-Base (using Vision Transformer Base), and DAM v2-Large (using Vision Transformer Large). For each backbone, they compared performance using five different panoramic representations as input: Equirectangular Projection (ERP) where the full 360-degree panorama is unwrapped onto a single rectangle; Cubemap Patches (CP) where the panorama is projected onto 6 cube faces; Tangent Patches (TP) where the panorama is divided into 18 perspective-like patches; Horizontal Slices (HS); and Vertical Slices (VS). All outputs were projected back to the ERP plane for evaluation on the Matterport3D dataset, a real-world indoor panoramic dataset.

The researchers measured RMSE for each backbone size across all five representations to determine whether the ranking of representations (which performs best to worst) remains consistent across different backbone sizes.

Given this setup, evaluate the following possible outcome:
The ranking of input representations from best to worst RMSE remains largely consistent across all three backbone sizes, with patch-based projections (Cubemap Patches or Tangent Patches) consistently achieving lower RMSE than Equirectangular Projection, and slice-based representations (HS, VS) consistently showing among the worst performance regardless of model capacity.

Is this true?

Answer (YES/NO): NO